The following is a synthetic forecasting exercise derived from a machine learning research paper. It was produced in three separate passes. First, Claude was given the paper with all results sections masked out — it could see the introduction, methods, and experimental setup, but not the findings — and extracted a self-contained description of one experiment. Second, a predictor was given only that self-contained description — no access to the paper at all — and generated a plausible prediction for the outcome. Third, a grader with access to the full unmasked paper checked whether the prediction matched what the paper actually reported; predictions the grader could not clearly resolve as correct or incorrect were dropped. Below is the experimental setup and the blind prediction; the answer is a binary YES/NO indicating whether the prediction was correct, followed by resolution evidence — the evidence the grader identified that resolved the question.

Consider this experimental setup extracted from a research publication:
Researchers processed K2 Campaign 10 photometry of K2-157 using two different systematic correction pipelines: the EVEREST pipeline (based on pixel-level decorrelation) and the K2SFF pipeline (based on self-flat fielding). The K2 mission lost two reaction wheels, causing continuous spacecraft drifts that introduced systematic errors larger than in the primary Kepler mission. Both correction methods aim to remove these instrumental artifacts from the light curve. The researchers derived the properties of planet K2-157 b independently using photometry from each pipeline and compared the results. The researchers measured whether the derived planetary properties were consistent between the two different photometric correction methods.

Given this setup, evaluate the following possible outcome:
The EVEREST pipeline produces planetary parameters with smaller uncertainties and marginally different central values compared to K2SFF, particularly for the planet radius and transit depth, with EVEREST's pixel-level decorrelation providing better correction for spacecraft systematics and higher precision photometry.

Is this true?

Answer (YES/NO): NO